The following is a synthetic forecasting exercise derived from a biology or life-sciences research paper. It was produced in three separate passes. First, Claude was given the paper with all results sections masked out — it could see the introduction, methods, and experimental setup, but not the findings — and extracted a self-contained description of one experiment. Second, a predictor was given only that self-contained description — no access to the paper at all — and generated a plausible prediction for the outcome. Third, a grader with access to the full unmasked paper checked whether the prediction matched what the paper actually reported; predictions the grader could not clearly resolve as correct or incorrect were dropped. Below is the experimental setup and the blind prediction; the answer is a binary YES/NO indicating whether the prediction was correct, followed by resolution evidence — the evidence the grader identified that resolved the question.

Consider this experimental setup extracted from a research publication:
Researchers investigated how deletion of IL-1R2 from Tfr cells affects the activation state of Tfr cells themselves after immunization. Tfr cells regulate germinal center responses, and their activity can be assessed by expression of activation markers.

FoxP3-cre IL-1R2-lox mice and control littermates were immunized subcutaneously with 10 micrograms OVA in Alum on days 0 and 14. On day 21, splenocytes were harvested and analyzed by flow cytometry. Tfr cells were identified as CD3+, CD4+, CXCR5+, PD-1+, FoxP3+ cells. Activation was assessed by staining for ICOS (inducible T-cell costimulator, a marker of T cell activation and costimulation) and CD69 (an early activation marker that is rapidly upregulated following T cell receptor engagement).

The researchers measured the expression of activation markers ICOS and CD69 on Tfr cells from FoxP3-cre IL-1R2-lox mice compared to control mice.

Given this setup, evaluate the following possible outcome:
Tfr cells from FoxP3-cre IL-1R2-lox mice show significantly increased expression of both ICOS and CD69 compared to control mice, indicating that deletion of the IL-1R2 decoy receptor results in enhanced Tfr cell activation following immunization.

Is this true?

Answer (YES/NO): YES